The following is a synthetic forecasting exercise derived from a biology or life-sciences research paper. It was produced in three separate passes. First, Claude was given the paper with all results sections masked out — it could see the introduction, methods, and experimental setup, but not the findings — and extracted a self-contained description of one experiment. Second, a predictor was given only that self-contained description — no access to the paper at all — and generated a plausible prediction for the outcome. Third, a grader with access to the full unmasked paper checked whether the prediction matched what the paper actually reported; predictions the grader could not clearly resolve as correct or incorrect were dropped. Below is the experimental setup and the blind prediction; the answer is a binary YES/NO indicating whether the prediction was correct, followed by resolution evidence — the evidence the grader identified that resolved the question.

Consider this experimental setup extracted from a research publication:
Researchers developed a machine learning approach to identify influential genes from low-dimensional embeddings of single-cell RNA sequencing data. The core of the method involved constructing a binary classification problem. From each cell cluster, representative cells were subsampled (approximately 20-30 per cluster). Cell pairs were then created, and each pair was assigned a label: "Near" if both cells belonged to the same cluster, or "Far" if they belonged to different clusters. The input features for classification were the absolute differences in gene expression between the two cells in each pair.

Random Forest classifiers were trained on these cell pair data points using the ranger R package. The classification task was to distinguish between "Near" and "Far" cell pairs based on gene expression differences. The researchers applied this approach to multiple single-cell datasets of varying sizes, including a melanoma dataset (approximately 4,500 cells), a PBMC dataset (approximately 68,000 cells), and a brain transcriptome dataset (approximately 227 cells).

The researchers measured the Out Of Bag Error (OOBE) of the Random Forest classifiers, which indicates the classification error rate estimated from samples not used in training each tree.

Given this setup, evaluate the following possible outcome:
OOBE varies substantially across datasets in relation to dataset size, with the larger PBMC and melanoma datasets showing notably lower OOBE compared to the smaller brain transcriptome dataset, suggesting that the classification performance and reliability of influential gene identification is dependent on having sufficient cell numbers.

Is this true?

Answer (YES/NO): NO